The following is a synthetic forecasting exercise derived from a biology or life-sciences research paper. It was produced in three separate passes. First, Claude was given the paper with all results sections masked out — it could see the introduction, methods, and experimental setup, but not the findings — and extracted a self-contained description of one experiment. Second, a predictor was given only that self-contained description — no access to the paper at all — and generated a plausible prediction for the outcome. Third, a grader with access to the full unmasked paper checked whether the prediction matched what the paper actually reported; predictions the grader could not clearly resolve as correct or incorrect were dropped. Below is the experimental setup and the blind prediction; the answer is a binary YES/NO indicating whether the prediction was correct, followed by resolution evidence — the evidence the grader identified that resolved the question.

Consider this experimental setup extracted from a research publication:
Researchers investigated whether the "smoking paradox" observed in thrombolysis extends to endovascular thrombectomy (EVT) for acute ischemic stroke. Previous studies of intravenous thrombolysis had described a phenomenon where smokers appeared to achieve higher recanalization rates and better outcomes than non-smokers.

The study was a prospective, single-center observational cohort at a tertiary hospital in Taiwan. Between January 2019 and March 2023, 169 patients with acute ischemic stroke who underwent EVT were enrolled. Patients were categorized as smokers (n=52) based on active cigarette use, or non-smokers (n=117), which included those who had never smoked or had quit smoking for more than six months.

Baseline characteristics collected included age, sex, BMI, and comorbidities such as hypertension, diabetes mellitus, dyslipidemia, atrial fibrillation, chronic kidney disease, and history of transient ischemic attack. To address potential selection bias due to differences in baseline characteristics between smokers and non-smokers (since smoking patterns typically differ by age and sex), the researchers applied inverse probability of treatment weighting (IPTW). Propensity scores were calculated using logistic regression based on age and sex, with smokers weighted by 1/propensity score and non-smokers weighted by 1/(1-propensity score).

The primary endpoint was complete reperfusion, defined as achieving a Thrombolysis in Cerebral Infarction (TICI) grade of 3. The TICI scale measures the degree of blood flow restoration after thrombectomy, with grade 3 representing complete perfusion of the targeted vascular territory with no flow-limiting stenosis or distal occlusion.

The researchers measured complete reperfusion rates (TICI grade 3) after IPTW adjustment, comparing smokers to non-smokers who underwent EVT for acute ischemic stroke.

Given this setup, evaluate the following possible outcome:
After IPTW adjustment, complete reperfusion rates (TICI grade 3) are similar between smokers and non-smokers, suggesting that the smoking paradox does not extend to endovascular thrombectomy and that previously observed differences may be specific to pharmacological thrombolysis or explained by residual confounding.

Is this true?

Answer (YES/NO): NO